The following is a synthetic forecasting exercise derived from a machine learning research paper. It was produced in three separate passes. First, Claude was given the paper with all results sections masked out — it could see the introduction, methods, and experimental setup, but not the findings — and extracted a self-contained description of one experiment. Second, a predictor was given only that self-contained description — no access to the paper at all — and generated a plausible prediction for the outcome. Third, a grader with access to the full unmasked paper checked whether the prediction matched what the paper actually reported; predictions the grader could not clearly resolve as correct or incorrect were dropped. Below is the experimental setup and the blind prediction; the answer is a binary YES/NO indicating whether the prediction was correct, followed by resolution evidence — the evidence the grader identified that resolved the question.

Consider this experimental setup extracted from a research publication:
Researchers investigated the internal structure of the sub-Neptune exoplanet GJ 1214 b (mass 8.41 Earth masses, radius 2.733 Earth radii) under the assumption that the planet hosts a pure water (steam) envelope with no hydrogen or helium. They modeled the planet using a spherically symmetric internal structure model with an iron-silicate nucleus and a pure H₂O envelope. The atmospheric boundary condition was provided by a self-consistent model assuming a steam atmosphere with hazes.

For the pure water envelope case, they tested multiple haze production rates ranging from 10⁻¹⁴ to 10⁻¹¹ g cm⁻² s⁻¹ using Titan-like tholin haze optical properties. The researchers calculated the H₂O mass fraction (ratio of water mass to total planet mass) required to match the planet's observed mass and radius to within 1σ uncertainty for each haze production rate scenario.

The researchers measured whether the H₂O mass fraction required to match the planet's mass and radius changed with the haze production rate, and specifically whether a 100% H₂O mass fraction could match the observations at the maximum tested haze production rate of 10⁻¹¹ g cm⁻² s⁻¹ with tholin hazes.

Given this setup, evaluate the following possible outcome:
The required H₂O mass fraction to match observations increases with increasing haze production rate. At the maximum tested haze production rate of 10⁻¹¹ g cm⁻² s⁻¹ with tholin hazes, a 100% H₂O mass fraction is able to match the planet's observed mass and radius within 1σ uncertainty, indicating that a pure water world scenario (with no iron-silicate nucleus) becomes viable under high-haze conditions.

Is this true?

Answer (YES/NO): NO